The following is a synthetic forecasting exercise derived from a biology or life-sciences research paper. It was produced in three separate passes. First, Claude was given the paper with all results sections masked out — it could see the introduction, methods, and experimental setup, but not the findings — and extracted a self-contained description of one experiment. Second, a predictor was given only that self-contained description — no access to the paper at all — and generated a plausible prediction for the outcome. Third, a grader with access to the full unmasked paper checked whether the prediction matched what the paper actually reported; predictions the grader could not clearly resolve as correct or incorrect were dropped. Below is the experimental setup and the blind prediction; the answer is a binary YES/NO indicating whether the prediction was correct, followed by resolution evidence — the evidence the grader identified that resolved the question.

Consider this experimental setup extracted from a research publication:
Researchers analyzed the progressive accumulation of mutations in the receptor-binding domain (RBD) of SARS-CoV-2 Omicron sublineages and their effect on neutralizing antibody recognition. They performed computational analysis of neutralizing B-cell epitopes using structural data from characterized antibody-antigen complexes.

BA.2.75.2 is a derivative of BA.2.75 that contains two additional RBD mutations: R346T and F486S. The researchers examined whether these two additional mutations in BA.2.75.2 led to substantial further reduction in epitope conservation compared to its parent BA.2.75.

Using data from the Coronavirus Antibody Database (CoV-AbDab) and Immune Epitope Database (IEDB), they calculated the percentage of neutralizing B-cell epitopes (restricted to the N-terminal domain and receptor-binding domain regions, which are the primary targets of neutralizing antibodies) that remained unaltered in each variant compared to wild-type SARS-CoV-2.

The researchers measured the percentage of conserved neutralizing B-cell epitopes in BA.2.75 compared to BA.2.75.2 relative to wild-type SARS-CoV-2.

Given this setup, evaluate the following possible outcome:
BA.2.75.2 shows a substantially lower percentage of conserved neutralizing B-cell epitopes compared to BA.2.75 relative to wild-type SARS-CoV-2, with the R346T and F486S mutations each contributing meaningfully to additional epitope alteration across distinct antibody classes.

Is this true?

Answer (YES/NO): YES